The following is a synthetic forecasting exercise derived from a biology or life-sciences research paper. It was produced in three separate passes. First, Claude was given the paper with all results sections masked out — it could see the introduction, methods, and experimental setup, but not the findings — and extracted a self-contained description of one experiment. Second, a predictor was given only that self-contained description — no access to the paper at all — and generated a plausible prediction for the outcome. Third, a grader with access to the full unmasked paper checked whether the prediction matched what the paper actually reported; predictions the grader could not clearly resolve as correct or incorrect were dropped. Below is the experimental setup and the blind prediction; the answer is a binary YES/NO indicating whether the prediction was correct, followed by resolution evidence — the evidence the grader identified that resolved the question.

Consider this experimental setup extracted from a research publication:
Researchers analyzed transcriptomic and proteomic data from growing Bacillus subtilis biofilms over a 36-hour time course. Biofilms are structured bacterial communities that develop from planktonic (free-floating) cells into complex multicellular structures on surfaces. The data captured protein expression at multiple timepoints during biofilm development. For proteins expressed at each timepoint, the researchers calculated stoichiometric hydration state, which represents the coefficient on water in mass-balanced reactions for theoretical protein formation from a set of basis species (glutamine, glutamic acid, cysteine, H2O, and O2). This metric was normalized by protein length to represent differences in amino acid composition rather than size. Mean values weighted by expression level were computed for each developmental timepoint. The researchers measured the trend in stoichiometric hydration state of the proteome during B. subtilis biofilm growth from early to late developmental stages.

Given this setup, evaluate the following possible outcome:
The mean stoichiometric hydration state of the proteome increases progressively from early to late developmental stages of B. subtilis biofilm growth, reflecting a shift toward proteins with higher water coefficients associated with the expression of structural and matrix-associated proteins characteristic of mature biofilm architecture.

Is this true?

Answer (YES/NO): NO